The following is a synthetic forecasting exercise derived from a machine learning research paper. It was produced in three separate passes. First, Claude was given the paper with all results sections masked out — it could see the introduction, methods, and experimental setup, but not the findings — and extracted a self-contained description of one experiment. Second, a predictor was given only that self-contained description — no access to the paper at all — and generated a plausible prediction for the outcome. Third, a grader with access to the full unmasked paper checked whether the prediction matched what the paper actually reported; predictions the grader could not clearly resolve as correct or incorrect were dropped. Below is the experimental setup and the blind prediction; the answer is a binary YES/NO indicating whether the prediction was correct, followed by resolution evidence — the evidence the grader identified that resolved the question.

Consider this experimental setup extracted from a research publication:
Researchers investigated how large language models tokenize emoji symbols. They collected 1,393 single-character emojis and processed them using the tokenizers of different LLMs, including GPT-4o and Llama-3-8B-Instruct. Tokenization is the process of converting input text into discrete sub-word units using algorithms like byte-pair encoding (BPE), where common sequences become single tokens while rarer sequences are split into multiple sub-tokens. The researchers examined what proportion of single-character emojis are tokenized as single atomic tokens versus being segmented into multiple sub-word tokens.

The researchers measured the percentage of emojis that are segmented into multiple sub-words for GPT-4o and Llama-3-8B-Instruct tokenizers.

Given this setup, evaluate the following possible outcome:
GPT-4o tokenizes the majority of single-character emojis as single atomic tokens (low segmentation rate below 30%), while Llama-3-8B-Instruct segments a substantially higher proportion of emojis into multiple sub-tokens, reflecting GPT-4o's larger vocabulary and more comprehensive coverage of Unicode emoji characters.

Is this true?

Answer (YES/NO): NO